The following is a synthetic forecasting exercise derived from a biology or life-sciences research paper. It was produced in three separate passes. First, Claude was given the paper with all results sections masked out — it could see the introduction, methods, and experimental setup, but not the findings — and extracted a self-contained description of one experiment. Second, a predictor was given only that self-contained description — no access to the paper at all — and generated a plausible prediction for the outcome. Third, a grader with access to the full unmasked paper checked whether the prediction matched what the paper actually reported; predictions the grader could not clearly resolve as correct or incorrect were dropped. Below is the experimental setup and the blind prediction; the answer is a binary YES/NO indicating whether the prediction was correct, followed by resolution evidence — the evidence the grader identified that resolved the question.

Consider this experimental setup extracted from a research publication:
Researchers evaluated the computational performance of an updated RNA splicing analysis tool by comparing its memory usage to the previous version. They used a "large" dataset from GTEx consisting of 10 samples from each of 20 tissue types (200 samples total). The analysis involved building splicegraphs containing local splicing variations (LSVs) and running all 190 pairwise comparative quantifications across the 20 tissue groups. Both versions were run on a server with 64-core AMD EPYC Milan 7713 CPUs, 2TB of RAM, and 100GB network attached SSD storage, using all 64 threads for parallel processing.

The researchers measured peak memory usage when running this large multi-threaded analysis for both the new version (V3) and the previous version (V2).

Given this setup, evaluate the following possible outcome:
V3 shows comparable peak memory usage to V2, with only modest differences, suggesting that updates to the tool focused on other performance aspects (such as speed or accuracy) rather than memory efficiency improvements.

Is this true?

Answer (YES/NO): NO